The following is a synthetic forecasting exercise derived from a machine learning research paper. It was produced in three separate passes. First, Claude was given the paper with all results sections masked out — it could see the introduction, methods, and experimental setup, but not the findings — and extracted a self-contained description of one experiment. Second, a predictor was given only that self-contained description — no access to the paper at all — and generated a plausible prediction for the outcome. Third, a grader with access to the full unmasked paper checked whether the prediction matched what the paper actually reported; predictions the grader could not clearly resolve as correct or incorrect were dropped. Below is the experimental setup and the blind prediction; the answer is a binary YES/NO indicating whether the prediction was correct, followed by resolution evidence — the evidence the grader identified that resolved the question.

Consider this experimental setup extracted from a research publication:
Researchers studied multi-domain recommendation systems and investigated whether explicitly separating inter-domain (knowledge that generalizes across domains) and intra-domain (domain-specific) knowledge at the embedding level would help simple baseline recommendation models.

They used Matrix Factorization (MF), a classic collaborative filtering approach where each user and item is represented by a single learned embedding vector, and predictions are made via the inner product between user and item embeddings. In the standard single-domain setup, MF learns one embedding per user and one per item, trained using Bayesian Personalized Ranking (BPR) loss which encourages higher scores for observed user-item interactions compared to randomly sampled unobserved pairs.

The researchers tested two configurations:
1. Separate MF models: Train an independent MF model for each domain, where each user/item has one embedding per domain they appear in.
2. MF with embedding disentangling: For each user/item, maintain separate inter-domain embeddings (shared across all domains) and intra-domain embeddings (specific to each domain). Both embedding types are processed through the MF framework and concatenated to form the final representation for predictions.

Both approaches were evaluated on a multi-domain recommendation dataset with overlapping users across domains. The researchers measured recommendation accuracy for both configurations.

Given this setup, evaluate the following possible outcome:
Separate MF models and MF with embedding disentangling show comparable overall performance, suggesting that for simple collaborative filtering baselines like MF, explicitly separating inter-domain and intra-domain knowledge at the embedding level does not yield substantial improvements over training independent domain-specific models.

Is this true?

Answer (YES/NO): NO